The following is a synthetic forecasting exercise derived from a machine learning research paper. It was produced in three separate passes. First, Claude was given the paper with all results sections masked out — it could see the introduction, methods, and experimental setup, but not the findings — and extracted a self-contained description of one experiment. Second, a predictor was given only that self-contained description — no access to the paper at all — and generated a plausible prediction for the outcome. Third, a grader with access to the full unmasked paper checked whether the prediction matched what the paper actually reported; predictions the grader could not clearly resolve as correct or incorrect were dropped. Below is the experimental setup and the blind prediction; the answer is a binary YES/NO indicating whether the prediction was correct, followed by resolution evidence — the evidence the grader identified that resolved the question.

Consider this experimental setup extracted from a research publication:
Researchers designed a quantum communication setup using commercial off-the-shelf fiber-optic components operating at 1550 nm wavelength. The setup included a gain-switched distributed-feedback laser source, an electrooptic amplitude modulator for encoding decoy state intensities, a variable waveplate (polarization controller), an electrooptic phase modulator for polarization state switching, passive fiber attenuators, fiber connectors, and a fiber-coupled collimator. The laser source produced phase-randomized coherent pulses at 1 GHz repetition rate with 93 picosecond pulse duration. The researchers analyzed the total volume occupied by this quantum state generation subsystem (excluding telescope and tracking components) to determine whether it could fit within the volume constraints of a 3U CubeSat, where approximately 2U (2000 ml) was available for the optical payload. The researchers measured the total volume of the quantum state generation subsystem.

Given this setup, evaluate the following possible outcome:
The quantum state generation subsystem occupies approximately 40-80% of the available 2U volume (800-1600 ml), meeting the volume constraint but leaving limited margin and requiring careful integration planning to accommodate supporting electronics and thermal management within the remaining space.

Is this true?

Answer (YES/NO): NO